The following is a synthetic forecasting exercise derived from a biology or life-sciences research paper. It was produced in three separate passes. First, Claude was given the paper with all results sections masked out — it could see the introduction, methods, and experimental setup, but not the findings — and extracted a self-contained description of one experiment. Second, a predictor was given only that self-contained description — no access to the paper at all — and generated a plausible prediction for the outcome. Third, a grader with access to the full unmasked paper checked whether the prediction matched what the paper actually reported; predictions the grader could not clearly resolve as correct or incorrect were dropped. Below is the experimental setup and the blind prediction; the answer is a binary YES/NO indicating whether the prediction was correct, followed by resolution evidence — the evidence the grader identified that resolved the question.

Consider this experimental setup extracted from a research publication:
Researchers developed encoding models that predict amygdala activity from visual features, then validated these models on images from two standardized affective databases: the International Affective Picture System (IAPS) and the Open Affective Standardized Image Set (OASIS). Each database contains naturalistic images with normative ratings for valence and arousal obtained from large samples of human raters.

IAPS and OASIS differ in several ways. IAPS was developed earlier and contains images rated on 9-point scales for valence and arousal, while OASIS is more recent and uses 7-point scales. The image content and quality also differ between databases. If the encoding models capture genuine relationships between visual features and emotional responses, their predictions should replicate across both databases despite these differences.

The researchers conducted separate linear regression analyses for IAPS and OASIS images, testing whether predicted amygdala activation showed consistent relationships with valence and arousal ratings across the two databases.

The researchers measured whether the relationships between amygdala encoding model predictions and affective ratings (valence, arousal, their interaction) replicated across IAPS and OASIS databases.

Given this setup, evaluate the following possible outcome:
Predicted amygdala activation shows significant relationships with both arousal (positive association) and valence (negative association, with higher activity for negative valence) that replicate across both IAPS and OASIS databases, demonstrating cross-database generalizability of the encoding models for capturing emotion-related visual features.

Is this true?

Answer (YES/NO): NO